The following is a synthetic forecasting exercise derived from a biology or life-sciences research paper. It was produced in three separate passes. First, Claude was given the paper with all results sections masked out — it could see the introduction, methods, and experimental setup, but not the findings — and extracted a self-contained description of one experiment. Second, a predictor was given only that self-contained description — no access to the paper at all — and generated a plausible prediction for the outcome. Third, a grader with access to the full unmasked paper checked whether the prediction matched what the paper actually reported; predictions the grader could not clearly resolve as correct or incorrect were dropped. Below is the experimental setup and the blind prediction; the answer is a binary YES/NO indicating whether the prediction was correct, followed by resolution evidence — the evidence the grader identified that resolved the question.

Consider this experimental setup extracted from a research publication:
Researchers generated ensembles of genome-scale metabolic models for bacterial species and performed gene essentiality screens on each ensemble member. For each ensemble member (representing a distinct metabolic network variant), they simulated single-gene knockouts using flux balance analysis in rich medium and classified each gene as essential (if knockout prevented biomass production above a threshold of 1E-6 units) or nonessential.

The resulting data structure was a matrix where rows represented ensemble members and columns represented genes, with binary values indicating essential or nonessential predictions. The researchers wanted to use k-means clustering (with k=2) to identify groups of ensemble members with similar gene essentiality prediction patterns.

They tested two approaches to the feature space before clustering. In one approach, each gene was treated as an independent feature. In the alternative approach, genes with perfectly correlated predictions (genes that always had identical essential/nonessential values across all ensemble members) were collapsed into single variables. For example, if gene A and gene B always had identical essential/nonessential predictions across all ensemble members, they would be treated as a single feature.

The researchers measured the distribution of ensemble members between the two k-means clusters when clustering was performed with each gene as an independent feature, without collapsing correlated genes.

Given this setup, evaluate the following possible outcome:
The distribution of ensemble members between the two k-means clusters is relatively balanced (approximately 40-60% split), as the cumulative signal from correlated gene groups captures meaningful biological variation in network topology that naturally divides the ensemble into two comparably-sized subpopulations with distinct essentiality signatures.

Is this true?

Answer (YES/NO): NO